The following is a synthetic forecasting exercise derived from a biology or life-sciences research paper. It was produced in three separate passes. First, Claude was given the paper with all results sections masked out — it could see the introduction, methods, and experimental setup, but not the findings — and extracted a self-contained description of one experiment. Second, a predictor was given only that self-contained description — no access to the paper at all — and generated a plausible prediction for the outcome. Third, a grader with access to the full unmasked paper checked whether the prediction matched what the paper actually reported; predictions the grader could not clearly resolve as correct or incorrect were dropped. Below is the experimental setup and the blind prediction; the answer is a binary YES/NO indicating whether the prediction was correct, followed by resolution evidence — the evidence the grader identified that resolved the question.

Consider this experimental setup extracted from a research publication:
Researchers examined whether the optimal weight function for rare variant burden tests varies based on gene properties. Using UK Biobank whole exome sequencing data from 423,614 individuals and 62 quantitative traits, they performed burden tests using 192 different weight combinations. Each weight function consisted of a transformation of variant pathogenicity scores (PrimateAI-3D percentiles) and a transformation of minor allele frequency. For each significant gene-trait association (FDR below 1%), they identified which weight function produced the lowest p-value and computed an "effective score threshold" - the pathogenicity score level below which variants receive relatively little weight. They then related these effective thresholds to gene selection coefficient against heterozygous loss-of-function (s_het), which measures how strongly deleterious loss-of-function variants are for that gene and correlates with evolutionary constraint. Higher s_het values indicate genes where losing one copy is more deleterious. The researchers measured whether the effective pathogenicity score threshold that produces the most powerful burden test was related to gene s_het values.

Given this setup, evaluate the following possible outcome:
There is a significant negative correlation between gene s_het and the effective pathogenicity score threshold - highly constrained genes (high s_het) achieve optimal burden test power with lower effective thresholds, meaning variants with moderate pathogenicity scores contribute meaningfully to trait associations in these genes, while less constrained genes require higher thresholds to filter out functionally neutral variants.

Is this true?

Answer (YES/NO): NO